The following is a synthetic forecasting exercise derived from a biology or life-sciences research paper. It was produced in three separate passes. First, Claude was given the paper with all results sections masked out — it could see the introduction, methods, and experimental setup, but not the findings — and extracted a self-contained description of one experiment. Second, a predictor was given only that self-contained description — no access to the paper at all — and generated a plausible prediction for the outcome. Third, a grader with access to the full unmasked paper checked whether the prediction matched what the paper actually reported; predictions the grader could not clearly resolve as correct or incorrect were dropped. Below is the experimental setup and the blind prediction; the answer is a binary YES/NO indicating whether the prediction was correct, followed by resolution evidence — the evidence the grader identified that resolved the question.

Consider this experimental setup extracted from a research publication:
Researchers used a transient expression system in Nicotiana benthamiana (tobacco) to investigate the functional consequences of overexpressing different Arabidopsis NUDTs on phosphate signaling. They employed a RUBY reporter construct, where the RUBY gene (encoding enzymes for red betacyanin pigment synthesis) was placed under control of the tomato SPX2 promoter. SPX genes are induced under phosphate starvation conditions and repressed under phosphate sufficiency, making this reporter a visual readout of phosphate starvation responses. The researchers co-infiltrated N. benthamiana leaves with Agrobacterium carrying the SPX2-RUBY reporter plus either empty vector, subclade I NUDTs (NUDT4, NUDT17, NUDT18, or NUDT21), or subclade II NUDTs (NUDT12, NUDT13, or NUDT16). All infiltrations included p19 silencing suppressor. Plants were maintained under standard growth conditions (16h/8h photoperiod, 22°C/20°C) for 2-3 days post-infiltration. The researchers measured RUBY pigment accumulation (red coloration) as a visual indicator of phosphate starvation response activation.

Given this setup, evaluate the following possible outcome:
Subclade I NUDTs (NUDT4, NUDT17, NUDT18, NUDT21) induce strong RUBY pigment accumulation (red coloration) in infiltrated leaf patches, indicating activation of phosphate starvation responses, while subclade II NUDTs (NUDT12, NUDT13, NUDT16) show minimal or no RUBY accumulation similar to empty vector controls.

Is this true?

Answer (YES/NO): NO